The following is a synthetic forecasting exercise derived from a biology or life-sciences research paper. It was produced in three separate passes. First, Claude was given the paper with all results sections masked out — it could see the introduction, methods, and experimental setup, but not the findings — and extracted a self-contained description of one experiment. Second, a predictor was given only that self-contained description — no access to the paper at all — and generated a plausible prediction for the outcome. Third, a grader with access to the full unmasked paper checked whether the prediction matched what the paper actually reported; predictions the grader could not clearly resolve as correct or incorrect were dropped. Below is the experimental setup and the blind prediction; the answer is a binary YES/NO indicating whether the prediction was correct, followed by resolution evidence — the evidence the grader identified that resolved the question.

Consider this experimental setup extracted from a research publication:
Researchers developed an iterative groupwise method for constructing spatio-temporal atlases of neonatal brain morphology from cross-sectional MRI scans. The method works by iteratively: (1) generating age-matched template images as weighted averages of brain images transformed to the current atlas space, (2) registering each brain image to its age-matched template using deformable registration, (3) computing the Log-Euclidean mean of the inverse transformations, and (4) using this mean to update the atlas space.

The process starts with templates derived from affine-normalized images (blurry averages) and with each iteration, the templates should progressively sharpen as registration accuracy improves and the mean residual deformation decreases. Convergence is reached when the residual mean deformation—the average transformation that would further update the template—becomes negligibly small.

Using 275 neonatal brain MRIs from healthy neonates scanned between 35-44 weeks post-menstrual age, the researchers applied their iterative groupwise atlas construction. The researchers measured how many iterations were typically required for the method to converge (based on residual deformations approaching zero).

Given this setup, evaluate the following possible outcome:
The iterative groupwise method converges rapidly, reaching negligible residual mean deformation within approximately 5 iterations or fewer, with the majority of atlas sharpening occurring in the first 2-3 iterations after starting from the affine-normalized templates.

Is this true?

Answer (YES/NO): NO